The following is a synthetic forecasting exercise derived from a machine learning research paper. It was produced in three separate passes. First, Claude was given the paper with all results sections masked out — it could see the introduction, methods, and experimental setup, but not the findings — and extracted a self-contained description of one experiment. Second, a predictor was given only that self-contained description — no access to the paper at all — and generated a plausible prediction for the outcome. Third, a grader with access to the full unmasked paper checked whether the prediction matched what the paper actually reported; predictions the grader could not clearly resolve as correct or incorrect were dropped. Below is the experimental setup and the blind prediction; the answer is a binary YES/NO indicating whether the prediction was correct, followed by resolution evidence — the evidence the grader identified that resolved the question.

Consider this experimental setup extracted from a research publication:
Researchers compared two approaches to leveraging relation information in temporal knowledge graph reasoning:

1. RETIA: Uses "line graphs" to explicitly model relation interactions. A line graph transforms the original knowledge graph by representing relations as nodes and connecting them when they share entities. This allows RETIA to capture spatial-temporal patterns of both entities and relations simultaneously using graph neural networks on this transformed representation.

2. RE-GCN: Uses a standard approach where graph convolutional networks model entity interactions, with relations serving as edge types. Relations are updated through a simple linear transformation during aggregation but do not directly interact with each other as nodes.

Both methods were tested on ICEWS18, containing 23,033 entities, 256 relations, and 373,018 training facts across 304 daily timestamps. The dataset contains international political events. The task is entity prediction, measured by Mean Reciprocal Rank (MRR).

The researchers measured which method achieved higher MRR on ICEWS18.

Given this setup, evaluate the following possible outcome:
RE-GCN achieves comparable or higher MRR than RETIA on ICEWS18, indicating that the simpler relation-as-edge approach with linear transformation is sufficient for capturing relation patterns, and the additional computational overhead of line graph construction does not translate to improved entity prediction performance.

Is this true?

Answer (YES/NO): YES